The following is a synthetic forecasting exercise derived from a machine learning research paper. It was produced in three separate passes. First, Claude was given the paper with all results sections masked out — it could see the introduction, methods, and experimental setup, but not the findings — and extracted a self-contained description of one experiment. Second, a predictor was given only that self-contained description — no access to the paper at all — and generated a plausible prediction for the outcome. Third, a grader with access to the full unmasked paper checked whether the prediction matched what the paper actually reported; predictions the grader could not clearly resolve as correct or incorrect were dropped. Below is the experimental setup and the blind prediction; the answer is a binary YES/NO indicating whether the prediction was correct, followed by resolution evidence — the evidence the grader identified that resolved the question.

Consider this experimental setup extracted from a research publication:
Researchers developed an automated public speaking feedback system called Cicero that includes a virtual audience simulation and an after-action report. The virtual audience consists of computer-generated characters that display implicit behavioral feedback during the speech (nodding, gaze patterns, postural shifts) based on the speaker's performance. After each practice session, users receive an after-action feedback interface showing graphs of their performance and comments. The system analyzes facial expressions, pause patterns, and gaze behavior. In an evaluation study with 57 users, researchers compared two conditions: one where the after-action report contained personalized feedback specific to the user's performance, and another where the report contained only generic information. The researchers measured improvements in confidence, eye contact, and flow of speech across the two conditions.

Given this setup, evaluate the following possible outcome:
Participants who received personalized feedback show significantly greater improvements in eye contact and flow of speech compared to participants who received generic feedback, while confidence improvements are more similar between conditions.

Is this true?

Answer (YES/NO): NO